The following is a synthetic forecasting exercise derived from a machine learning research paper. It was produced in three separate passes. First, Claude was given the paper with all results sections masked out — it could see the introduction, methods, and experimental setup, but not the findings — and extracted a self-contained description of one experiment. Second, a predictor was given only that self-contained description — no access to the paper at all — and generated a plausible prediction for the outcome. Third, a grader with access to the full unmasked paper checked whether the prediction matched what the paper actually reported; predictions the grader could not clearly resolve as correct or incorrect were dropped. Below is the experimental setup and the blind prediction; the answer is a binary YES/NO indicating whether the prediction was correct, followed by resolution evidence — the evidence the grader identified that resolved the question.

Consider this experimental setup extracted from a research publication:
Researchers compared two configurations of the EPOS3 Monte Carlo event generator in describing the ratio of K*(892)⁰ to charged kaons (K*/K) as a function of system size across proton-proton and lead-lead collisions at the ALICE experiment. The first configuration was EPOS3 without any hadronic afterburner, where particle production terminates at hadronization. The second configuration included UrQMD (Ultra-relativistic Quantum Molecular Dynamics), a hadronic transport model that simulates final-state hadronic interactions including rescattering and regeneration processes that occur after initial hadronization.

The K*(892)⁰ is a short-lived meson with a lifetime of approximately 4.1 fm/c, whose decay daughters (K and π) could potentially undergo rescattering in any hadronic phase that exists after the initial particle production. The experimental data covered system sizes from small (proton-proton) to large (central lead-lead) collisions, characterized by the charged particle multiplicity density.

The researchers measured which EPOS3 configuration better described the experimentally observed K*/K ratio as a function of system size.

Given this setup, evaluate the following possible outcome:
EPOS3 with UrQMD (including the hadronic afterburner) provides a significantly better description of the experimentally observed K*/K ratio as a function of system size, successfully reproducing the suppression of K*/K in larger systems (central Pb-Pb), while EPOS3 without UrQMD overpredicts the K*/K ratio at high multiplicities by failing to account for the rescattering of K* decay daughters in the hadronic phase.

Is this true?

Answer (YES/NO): YES